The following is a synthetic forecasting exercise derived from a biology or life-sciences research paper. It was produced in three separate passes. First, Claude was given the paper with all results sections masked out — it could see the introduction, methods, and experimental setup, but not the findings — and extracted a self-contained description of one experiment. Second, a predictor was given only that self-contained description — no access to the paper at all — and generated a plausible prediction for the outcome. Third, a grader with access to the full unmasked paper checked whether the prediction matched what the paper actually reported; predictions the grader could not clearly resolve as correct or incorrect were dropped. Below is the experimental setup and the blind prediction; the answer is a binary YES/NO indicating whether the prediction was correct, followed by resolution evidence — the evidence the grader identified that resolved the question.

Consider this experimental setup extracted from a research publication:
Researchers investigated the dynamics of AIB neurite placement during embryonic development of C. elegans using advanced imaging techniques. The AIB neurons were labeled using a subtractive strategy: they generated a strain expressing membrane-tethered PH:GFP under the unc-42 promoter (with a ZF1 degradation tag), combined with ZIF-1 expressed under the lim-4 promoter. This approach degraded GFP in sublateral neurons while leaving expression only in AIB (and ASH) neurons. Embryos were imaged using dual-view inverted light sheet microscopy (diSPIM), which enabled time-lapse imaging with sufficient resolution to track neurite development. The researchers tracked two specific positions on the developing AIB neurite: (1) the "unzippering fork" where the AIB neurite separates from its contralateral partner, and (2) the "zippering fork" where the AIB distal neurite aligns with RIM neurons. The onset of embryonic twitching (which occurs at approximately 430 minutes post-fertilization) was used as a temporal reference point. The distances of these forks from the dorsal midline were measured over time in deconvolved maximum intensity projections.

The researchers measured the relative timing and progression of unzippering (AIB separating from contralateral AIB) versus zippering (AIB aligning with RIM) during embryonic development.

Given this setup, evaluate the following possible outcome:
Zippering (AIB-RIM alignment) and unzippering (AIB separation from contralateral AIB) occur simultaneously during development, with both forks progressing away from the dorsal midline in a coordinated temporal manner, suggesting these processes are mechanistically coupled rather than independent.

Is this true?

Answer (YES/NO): NO